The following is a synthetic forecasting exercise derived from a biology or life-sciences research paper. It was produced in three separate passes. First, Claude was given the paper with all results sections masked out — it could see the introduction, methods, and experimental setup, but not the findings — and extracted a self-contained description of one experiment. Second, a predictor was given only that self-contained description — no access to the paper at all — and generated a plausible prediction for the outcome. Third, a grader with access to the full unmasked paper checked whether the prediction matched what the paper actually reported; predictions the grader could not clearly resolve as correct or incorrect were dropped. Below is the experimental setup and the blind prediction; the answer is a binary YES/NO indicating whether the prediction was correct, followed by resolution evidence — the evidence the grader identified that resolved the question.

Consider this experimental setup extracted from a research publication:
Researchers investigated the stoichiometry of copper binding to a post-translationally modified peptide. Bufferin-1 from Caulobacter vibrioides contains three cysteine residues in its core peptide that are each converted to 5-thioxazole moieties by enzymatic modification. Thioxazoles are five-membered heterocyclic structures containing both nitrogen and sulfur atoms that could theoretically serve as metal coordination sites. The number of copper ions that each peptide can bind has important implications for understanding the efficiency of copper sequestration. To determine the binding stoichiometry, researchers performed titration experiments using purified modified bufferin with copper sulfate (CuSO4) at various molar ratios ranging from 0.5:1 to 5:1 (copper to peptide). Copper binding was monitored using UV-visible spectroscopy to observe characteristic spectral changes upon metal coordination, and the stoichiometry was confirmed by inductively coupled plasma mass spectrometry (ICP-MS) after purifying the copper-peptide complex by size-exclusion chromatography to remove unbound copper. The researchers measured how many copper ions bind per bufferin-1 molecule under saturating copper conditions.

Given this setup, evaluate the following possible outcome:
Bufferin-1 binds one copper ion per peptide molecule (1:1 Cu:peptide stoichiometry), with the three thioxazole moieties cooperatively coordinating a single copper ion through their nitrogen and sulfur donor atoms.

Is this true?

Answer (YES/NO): NO